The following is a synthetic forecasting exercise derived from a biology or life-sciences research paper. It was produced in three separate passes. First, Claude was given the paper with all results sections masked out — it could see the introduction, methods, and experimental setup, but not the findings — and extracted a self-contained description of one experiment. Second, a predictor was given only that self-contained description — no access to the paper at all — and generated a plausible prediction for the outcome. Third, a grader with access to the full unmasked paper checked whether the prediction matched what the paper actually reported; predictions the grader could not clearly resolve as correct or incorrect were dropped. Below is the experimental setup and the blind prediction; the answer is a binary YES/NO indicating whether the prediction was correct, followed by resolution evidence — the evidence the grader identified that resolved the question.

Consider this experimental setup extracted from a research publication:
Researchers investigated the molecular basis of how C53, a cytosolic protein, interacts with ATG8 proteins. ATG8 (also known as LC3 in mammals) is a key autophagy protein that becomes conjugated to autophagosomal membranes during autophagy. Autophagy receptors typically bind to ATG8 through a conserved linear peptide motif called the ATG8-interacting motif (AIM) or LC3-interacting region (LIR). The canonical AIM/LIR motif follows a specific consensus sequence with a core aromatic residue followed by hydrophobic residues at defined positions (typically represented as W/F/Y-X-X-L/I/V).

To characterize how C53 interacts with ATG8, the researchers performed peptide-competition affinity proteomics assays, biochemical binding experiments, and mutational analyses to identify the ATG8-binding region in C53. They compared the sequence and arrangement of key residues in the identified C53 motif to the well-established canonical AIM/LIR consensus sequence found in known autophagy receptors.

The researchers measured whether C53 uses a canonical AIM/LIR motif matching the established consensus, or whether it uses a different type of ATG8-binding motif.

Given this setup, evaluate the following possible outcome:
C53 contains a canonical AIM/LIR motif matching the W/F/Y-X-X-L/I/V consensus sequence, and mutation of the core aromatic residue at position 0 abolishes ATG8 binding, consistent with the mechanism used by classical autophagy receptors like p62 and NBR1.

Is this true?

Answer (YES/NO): NO